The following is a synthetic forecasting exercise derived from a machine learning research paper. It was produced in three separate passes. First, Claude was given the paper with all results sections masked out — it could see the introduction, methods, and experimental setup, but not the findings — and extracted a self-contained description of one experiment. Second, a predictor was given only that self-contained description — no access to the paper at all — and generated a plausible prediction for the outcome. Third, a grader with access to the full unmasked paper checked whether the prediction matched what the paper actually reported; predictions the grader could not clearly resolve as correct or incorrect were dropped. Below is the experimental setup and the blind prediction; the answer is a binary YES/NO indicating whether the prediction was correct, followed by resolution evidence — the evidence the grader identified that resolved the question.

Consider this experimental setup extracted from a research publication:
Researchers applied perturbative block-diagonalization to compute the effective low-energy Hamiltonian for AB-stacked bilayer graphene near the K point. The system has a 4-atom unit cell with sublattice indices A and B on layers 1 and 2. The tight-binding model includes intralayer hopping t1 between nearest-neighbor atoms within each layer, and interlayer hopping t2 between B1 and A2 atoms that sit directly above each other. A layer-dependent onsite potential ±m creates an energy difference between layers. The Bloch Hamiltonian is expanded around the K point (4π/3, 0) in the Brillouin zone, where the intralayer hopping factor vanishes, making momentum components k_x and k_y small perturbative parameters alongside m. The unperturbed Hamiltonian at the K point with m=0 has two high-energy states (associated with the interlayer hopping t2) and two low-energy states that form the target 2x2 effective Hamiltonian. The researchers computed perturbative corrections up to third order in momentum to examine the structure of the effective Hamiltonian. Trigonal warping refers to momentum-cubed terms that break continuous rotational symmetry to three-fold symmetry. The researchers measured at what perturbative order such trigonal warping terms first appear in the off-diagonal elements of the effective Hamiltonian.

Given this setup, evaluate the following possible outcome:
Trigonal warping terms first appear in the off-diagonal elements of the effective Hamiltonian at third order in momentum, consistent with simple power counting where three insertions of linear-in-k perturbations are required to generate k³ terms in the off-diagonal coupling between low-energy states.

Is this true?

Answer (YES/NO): YES